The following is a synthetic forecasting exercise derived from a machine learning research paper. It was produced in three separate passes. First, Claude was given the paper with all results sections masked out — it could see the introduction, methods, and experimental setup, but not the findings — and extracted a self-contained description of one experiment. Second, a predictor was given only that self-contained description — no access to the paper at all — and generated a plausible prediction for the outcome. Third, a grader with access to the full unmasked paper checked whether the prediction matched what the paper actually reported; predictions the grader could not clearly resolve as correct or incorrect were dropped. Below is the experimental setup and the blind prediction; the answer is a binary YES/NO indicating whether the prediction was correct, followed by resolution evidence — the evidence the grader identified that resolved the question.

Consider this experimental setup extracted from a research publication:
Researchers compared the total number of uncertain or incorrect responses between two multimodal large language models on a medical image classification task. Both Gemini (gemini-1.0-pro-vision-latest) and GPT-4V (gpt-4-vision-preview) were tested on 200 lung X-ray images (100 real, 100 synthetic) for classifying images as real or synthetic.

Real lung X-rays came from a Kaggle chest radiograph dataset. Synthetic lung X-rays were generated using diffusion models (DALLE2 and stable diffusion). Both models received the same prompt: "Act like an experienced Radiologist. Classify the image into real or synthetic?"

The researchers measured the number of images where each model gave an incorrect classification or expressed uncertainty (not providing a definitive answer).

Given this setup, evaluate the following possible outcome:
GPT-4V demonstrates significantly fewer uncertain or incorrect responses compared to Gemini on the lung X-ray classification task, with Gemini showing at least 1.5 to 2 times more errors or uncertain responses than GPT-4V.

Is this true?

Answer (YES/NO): NO